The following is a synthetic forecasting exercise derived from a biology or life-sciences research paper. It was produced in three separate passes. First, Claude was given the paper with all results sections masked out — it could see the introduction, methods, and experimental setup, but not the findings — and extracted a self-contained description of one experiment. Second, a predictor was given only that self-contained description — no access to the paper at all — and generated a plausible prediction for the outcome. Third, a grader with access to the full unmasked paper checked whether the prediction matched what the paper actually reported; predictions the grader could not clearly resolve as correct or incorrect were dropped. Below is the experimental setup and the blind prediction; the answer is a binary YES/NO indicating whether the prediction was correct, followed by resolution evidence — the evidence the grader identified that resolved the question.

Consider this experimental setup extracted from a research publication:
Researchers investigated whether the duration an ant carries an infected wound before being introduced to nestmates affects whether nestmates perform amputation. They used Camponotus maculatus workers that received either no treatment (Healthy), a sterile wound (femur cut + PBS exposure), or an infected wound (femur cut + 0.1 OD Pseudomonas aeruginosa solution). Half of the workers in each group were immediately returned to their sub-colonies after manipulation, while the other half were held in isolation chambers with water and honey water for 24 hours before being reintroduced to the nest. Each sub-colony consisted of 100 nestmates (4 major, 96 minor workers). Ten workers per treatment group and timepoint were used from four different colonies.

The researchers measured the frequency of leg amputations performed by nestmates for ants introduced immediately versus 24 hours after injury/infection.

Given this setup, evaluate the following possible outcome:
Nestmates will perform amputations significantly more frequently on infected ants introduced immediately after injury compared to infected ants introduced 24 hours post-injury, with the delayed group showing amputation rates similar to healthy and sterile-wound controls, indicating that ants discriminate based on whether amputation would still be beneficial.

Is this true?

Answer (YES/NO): NO